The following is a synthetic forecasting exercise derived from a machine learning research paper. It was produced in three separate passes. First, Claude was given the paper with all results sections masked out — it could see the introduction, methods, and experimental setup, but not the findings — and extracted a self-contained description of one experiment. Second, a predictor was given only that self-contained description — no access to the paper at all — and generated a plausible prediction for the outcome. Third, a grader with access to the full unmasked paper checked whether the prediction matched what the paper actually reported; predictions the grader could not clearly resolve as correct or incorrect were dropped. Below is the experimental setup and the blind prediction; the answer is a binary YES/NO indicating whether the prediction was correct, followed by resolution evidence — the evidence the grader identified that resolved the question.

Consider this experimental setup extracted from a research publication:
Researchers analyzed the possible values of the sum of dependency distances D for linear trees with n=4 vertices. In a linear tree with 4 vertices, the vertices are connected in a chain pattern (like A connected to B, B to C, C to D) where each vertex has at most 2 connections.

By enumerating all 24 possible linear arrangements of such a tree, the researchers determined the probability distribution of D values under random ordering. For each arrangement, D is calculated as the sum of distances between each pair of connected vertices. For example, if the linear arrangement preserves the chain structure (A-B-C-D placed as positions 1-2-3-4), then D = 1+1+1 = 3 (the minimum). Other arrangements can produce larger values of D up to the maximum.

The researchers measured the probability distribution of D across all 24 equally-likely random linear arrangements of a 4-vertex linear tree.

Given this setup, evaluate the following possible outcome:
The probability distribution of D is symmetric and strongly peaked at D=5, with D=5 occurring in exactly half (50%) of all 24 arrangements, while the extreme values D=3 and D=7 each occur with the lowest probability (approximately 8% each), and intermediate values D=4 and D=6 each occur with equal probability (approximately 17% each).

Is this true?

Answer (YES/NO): YES